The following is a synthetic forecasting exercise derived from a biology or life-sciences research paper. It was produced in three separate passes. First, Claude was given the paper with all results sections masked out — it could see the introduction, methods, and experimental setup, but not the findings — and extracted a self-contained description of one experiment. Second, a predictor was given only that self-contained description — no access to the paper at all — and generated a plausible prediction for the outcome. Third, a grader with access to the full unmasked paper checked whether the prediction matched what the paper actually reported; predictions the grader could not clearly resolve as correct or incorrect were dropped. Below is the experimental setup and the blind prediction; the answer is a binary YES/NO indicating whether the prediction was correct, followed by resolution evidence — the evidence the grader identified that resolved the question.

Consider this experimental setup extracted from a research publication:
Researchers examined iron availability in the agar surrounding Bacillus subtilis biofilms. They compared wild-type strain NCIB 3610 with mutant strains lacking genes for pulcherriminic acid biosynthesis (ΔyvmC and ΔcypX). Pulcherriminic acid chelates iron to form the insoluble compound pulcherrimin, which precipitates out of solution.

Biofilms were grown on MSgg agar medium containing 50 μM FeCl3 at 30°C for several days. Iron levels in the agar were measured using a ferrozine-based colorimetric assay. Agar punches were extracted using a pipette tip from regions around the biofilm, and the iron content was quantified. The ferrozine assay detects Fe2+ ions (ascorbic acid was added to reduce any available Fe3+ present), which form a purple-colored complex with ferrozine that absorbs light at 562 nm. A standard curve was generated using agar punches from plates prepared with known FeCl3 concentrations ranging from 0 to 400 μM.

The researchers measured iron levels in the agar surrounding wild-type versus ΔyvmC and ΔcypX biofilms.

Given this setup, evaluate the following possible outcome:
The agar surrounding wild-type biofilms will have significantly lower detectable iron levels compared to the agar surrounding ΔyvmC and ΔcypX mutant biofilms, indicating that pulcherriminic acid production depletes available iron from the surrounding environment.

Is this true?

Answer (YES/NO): YES